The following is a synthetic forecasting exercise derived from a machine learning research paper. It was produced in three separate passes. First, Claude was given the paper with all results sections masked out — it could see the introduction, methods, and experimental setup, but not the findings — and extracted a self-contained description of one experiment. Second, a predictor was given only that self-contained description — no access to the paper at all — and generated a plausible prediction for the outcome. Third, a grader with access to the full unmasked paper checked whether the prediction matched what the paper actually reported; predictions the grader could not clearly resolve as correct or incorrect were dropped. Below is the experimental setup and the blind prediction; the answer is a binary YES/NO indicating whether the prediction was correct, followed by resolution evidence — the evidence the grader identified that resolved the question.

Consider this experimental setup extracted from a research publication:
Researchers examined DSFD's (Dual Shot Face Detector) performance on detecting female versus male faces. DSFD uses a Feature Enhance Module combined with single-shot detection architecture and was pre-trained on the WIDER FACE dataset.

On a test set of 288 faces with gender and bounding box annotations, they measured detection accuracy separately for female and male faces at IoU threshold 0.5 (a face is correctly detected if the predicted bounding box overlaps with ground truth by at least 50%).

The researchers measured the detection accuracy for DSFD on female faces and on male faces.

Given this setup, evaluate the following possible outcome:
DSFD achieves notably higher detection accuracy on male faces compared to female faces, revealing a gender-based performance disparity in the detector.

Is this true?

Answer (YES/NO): NO